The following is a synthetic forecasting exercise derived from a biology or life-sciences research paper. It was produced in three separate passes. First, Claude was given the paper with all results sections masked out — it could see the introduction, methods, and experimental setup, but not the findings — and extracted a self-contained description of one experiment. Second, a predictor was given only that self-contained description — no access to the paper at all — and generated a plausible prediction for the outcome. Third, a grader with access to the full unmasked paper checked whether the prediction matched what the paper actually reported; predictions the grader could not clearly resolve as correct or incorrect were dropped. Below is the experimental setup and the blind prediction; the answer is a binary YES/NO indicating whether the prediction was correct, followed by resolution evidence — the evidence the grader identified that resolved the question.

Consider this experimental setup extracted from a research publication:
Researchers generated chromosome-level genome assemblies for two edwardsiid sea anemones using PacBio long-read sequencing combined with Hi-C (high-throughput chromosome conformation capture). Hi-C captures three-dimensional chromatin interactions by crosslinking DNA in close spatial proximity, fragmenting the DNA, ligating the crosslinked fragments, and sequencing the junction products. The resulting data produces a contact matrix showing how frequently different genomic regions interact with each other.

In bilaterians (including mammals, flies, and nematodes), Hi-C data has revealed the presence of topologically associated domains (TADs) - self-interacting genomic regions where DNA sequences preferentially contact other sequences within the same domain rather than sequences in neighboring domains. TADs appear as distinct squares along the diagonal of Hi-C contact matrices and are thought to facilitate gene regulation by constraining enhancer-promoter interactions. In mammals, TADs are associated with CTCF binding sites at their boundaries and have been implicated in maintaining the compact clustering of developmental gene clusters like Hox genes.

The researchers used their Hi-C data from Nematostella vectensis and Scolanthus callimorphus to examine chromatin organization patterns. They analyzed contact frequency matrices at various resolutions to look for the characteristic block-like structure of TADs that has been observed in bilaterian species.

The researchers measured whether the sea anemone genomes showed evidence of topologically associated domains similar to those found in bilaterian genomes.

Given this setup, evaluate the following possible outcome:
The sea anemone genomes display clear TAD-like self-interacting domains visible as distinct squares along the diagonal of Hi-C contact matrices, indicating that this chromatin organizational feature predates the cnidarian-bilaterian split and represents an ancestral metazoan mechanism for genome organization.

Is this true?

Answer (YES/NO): NO